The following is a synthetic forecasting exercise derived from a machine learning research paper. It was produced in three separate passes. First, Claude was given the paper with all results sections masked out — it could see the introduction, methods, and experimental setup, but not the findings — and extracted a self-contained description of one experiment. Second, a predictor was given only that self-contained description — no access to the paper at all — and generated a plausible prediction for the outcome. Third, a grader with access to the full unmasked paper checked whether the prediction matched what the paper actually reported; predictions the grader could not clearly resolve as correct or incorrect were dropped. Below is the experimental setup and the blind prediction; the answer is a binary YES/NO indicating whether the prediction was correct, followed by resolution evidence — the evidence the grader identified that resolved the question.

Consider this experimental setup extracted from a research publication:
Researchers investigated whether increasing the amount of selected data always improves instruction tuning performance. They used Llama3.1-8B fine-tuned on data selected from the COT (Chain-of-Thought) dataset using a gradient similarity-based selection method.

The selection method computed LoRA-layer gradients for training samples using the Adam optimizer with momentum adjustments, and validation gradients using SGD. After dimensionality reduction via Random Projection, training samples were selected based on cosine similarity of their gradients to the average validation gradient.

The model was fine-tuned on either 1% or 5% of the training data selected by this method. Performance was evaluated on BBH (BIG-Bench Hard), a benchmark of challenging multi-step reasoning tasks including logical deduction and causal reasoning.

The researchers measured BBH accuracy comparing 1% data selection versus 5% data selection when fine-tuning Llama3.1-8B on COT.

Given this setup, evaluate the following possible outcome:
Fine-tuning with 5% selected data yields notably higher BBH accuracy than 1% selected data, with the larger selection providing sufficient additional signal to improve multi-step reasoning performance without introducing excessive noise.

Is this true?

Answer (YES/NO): NO